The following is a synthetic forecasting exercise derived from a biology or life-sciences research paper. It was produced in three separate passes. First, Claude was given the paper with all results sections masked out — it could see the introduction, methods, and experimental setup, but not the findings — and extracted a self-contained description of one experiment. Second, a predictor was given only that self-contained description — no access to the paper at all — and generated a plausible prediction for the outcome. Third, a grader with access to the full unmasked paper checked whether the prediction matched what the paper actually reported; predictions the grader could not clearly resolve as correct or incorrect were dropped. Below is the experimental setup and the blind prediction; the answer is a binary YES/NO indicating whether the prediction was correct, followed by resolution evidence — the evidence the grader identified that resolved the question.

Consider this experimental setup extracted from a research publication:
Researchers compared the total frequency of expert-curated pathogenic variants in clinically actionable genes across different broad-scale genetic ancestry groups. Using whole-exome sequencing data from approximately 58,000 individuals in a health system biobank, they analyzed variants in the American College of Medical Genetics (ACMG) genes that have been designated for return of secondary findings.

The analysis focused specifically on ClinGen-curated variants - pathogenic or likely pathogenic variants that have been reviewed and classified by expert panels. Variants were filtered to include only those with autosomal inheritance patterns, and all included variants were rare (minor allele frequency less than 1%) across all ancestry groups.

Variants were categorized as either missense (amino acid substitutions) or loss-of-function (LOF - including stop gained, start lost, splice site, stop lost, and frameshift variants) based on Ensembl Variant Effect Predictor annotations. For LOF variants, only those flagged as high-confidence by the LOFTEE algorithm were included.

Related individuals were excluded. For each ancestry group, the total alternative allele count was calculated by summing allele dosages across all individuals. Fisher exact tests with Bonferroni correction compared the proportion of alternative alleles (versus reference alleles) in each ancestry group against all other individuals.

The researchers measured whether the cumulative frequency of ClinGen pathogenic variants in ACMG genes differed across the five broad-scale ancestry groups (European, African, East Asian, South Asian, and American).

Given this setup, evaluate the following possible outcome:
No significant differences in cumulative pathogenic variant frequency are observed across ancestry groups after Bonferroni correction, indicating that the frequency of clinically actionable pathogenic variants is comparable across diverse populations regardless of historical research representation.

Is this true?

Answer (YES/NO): NO